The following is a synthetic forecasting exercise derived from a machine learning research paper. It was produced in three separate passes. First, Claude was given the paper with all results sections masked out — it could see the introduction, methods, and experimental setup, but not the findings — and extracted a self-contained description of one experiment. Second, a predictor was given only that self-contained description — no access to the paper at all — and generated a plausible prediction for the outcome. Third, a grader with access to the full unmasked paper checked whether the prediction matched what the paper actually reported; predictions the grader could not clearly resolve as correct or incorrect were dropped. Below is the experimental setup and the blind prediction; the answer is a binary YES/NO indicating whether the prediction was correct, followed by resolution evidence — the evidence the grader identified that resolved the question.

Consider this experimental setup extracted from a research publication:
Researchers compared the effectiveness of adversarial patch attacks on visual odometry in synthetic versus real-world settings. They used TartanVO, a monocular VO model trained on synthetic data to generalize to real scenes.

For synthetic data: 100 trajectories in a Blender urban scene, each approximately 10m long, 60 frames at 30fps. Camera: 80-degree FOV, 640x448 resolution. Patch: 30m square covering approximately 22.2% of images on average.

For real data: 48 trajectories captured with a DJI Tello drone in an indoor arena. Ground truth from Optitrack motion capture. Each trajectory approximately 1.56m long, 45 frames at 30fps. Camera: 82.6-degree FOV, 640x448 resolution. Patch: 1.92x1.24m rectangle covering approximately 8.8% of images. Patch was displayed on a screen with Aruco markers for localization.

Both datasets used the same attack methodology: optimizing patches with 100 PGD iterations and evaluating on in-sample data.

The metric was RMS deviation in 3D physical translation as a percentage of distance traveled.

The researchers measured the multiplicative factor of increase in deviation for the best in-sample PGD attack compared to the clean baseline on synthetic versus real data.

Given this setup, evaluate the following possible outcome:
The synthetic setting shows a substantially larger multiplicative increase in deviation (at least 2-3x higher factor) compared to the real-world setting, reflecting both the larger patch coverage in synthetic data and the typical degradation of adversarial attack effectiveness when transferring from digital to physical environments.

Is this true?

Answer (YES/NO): NO